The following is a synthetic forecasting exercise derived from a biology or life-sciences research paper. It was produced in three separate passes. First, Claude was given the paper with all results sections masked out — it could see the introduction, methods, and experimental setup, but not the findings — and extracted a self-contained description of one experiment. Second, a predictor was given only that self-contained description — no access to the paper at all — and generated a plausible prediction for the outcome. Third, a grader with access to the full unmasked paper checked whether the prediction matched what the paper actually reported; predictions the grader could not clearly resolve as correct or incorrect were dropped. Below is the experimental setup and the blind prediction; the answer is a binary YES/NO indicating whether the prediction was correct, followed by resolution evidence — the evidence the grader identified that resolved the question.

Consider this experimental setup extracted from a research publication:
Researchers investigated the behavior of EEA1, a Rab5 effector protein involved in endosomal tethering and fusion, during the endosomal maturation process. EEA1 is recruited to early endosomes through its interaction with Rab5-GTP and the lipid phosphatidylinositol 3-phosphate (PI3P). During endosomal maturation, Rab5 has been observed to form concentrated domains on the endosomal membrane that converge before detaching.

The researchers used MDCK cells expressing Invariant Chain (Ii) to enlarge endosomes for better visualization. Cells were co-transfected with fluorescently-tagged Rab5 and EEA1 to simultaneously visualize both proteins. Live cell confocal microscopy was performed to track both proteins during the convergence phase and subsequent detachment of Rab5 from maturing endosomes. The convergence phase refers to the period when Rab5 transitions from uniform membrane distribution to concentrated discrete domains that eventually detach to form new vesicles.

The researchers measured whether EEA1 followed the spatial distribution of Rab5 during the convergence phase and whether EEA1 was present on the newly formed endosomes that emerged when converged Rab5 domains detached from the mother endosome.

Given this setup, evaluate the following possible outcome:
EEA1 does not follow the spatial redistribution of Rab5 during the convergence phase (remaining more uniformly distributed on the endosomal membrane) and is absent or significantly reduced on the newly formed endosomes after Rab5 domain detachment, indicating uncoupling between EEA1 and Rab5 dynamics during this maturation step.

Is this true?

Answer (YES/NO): NO